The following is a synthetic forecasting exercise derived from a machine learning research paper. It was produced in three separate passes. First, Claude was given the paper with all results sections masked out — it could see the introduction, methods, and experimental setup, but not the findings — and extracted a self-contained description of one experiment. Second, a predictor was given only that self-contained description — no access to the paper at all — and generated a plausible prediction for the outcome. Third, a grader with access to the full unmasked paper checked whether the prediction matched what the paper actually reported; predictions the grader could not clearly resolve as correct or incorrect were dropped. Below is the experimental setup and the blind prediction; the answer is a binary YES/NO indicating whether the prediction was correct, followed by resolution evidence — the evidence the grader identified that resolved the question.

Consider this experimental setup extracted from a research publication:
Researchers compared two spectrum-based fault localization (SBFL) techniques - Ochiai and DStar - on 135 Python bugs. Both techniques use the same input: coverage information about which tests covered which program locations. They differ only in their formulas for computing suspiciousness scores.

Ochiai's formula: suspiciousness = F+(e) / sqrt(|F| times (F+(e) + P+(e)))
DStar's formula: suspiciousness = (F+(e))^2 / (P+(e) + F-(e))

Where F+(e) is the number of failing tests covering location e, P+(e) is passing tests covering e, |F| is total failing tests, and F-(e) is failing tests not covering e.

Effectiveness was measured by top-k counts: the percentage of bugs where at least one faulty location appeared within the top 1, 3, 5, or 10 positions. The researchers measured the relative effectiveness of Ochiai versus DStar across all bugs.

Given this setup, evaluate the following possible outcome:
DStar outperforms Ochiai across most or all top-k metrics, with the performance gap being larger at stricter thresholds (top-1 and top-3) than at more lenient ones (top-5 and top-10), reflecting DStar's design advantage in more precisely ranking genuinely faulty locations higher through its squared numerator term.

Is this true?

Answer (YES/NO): NO